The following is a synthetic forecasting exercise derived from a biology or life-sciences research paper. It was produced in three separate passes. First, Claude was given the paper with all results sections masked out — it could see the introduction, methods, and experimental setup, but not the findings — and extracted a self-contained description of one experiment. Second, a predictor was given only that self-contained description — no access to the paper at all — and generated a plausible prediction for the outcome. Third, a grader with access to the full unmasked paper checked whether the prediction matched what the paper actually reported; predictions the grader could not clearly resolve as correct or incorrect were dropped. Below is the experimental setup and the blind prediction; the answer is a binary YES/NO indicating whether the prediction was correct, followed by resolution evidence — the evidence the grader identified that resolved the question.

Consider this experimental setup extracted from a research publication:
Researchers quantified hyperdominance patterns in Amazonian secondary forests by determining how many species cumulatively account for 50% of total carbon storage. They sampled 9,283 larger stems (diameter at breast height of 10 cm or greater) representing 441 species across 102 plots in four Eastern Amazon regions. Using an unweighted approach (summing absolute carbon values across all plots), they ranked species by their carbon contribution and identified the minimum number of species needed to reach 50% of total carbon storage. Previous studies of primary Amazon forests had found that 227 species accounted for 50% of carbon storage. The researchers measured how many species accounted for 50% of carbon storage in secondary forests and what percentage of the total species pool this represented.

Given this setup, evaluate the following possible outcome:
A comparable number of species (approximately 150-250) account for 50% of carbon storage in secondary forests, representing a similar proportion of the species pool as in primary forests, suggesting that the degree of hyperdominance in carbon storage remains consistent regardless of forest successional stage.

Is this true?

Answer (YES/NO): NO